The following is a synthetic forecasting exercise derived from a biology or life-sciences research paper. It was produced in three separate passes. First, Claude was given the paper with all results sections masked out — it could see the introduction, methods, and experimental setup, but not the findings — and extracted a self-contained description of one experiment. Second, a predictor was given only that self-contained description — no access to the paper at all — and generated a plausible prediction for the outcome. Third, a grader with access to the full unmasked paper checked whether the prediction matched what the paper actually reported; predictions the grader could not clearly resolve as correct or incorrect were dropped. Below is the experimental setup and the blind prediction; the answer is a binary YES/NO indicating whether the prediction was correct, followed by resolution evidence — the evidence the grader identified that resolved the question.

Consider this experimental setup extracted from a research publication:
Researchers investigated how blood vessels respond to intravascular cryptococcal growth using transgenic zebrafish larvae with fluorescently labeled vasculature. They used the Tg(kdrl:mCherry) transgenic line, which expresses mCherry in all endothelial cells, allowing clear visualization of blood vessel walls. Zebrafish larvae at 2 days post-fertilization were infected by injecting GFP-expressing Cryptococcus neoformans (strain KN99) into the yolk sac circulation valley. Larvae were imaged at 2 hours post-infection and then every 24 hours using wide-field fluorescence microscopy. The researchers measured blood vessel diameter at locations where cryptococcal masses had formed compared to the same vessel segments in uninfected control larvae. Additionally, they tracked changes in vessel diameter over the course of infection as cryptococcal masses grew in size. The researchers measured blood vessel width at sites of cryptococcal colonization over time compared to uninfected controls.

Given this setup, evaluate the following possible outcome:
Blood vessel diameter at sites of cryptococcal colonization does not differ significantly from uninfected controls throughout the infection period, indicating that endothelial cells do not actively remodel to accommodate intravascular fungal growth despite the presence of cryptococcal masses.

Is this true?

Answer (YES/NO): NO